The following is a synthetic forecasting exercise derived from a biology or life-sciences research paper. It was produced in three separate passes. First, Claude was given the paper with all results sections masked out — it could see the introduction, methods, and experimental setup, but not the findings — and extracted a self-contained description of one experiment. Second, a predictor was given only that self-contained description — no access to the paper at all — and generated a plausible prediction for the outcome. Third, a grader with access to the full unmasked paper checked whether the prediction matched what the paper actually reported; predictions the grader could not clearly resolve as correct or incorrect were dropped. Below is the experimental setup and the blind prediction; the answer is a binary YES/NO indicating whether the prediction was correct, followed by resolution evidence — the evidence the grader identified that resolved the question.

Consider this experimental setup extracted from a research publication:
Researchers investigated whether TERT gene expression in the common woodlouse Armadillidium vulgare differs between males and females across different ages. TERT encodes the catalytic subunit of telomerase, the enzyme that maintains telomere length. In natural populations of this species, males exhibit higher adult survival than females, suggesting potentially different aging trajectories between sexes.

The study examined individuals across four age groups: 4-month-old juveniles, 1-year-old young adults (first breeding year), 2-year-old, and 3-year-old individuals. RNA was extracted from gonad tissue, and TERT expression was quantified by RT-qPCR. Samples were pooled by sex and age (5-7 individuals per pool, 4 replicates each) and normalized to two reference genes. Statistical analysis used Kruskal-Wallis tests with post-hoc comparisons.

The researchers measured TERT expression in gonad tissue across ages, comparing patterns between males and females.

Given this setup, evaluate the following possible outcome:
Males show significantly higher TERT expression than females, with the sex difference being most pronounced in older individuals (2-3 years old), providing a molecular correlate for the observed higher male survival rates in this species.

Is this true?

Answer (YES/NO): NO